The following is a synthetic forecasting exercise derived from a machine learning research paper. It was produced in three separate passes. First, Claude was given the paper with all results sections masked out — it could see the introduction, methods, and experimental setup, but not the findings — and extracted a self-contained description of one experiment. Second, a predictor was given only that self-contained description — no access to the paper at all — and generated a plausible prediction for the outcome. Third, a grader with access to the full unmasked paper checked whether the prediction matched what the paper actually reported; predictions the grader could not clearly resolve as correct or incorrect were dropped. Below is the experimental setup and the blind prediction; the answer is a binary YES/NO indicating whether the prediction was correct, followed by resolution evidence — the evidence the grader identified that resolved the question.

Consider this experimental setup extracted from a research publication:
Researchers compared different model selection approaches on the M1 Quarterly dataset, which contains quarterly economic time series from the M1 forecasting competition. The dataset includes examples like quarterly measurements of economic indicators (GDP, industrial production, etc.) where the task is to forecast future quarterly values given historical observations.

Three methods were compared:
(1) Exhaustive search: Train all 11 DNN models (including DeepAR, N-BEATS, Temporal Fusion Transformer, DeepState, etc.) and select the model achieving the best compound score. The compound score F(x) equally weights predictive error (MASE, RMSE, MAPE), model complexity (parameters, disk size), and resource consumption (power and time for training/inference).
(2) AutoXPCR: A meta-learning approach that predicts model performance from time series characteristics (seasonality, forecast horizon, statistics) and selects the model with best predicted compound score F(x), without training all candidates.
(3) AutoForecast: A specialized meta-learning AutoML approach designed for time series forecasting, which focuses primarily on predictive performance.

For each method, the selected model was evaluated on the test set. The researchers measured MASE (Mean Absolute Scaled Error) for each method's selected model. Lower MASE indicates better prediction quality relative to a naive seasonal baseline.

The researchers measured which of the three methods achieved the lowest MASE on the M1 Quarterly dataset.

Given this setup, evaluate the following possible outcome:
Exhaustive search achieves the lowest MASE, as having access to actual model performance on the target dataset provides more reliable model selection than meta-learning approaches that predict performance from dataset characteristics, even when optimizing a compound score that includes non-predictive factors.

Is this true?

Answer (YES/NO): NO